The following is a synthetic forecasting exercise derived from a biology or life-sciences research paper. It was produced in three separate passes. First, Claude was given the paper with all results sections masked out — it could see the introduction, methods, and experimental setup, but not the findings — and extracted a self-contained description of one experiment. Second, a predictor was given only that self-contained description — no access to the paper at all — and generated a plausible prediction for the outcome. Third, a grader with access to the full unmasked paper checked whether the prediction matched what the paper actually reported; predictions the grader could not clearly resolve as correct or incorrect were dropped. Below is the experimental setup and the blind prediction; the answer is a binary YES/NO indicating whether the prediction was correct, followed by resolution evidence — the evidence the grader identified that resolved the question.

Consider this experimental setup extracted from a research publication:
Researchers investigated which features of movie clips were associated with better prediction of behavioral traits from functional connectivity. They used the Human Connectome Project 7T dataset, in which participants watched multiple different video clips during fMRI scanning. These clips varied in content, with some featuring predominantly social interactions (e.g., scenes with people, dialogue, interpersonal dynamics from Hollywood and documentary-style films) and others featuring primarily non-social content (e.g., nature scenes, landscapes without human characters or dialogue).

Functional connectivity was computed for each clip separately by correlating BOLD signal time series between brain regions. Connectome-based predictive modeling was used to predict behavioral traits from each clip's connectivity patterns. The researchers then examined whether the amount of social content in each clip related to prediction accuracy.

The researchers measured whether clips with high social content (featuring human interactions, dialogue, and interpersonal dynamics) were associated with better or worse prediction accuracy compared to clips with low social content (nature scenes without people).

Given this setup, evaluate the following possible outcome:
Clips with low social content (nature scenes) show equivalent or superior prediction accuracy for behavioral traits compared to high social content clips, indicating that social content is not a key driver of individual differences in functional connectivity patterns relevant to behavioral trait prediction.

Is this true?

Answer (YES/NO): NO